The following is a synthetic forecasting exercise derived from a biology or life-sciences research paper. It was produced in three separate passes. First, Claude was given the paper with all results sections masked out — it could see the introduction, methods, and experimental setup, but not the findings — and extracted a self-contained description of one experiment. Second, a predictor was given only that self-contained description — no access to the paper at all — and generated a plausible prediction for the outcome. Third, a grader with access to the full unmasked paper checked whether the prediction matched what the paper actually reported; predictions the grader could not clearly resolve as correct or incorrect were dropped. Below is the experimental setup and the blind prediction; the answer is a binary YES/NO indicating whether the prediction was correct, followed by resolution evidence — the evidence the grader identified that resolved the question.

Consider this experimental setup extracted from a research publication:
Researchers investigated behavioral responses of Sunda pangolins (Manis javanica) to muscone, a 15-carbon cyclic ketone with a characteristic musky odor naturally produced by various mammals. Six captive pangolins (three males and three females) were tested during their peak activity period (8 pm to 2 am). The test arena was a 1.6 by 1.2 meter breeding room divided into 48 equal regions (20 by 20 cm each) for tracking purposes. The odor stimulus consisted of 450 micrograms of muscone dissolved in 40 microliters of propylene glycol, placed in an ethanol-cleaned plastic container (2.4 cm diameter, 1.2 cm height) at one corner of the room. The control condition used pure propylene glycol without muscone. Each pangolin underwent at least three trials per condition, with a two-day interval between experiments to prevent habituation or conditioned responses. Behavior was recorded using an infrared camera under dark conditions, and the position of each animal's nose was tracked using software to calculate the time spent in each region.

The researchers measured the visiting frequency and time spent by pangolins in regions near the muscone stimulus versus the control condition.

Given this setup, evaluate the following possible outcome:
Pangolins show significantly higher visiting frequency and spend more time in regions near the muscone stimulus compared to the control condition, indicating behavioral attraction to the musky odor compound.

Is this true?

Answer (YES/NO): NO